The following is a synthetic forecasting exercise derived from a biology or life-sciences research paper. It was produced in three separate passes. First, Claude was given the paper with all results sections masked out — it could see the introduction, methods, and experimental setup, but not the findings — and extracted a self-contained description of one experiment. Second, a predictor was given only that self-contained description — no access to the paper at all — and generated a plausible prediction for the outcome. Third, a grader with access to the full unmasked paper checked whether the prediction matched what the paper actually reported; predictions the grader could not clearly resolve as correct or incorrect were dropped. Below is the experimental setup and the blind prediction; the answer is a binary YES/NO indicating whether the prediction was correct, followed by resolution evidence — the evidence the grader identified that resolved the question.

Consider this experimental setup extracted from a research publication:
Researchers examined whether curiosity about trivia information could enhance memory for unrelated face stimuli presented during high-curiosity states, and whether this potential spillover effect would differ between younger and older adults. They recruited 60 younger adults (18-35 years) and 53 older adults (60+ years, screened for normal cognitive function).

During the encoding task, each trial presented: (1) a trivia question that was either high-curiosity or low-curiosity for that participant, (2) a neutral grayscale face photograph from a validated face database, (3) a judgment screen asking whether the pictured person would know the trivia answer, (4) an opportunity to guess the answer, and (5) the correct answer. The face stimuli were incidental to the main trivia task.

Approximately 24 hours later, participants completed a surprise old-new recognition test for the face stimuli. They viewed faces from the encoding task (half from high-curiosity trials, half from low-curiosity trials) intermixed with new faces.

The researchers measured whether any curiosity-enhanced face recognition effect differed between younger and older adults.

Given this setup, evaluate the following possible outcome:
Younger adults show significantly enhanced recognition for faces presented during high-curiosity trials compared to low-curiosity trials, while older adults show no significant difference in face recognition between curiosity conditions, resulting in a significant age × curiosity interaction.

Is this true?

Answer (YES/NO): NO